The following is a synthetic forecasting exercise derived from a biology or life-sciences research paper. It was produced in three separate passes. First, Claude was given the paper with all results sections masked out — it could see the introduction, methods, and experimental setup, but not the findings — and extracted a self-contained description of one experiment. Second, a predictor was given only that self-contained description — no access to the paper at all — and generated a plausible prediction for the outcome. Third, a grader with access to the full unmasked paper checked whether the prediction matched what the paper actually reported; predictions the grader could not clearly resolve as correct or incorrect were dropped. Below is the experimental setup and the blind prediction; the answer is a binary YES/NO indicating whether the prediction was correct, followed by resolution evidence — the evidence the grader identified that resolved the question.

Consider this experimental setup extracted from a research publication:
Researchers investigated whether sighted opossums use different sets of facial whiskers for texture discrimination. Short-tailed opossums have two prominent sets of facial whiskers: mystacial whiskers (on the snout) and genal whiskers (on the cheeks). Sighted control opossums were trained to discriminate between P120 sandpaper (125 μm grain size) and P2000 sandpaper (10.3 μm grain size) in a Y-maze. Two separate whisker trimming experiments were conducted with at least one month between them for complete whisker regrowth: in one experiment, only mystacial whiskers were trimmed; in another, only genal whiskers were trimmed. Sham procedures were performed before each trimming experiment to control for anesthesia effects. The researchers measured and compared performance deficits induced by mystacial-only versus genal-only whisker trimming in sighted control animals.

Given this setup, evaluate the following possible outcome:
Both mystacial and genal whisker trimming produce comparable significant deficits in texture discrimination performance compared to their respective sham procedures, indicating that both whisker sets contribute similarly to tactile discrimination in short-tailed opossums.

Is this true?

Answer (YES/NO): NO